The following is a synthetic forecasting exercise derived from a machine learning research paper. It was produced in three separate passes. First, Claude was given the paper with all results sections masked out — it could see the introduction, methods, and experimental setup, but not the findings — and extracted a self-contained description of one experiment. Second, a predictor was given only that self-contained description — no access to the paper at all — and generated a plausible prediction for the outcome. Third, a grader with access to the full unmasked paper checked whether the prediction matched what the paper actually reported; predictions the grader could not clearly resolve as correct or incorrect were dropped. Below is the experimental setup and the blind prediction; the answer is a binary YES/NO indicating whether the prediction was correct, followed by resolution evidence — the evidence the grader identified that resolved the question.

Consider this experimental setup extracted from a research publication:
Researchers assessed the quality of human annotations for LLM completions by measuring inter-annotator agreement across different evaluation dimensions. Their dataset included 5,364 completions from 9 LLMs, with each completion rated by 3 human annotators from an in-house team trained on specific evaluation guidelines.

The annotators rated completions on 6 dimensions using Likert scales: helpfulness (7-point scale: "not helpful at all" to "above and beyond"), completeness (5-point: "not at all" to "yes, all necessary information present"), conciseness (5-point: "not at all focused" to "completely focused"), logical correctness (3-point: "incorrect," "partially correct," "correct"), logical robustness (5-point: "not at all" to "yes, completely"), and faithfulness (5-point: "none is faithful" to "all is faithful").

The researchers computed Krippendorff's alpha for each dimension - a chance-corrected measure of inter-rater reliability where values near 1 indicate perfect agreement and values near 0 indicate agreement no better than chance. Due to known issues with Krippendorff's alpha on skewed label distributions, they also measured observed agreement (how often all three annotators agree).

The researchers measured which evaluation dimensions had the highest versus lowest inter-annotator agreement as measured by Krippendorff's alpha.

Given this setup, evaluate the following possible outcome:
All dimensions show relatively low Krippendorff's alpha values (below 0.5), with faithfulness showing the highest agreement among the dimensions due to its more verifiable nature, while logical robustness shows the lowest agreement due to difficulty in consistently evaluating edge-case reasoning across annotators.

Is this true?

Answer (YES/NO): NO